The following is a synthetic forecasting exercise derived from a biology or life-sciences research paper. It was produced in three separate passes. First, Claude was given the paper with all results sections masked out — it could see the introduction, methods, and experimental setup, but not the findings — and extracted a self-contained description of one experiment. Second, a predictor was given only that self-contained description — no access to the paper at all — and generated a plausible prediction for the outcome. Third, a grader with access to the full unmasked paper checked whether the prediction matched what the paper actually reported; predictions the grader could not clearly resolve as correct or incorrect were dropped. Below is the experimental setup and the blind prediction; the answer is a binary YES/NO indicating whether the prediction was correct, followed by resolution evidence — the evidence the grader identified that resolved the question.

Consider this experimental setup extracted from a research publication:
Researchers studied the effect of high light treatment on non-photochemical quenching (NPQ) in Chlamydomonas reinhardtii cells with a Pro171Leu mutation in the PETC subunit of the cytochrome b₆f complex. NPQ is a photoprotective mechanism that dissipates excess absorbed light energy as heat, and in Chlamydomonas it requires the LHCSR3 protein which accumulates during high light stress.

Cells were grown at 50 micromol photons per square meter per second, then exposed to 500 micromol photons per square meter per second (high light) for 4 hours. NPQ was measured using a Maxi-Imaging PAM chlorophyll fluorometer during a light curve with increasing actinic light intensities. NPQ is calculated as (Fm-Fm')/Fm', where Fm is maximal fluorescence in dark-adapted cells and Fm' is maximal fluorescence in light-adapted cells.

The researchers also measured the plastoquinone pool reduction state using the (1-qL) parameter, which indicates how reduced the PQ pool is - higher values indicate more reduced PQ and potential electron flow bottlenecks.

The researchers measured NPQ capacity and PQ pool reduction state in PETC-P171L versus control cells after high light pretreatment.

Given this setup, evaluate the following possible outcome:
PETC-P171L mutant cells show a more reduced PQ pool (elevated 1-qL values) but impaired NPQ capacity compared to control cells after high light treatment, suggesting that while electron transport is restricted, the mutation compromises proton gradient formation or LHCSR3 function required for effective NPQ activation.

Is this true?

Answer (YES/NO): YES